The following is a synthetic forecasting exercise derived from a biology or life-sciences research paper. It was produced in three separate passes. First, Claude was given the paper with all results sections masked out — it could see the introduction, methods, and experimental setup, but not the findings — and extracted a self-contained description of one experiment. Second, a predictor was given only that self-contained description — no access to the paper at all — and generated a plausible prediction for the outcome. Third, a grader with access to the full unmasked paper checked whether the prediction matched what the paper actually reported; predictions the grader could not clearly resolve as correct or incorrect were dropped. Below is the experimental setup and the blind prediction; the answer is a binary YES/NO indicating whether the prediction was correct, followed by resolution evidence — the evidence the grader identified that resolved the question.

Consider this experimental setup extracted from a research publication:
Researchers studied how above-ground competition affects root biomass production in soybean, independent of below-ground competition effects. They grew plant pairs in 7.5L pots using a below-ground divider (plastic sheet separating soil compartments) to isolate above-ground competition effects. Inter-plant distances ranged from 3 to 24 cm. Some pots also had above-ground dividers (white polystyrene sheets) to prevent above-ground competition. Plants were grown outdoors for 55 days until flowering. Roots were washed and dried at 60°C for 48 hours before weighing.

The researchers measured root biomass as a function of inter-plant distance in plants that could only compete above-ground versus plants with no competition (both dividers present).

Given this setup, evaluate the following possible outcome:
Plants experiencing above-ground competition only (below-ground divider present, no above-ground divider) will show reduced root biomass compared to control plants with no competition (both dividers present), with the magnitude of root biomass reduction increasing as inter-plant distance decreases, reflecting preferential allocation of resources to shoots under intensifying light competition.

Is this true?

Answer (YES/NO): YES